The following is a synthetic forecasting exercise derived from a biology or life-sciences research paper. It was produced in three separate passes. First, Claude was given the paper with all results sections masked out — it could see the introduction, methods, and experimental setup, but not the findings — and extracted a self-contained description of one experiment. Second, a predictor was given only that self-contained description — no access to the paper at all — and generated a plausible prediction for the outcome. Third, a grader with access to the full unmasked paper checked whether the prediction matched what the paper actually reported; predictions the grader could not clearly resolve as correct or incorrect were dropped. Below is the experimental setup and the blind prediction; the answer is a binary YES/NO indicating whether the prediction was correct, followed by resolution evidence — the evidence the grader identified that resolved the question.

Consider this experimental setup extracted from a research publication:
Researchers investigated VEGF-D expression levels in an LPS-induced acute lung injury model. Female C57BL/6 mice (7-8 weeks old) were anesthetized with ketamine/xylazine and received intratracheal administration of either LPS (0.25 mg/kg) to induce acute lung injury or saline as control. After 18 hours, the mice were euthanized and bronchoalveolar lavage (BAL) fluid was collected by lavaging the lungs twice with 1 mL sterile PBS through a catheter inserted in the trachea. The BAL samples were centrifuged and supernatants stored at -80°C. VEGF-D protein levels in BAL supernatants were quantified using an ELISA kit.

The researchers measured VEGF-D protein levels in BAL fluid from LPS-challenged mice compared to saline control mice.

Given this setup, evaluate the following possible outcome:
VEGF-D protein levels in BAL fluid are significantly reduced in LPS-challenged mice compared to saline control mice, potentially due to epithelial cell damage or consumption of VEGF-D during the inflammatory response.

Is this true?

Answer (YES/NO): YES